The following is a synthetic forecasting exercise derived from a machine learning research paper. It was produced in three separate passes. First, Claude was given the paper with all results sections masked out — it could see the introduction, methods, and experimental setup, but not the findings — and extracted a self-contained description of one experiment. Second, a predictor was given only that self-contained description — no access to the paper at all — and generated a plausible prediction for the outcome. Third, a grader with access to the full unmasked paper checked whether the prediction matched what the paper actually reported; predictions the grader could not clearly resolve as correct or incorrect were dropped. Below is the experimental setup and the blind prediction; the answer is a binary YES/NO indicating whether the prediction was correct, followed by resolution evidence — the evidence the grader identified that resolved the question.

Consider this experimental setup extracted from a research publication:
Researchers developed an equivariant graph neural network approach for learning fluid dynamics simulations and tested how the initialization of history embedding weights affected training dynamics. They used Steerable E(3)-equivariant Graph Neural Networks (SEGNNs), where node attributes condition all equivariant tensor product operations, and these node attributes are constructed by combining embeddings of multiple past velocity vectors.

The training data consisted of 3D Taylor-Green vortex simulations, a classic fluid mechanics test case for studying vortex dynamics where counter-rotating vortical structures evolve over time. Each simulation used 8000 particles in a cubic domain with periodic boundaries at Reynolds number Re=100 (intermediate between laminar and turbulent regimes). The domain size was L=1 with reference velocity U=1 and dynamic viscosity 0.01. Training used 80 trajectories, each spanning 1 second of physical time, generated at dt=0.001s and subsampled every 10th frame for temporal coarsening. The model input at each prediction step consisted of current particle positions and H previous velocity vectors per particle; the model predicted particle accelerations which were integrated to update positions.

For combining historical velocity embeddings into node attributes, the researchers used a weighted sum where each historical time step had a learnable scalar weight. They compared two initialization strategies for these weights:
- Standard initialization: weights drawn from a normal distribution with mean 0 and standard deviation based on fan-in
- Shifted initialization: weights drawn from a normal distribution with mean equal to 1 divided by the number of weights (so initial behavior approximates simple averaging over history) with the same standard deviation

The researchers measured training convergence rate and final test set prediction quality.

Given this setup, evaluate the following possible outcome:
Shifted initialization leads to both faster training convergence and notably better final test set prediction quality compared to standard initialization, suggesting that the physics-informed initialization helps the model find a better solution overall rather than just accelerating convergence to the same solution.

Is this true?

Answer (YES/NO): NO